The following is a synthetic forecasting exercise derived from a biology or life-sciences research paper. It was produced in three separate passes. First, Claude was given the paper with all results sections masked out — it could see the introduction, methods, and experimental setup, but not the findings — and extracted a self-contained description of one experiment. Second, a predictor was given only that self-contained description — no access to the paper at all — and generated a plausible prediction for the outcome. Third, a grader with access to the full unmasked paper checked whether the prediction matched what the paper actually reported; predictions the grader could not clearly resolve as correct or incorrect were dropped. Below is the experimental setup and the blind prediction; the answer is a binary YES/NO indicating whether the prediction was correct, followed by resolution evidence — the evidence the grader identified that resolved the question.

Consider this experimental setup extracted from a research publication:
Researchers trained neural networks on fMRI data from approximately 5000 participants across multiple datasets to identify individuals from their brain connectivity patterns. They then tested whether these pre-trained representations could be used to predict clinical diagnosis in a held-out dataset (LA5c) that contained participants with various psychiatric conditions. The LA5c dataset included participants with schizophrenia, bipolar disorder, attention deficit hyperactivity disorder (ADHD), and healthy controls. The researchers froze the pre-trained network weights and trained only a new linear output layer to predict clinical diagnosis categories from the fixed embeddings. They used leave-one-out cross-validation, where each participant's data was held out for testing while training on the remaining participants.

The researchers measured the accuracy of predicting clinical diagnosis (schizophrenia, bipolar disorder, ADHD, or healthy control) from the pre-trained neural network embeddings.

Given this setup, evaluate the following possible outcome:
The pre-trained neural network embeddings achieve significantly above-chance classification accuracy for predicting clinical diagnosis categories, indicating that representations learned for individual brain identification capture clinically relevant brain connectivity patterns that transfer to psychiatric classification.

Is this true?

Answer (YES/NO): YES